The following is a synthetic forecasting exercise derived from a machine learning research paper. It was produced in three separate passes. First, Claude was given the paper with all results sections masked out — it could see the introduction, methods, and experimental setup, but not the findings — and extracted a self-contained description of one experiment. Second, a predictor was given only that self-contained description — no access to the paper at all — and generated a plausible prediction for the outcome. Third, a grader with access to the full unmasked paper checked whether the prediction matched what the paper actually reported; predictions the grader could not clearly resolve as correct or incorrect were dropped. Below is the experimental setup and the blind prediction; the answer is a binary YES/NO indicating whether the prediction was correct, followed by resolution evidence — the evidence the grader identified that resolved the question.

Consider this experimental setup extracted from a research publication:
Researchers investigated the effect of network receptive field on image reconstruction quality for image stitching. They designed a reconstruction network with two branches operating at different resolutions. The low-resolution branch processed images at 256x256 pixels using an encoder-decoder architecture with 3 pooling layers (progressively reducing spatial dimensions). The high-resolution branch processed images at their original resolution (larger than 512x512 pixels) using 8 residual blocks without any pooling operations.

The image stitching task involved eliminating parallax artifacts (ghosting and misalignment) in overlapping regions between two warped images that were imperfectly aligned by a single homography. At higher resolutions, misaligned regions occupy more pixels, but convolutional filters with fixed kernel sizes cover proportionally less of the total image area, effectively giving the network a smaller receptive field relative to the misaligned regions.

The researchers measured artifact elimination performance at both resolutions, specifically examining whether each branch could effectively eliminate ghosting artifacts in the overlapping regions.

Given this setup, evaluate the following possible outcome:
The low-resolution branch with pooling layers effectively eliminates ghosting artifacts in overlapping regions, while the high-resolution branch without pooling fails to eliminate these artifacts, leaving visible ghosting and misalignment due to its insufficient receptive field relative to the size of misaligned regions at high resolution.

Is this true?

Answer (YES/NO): YES